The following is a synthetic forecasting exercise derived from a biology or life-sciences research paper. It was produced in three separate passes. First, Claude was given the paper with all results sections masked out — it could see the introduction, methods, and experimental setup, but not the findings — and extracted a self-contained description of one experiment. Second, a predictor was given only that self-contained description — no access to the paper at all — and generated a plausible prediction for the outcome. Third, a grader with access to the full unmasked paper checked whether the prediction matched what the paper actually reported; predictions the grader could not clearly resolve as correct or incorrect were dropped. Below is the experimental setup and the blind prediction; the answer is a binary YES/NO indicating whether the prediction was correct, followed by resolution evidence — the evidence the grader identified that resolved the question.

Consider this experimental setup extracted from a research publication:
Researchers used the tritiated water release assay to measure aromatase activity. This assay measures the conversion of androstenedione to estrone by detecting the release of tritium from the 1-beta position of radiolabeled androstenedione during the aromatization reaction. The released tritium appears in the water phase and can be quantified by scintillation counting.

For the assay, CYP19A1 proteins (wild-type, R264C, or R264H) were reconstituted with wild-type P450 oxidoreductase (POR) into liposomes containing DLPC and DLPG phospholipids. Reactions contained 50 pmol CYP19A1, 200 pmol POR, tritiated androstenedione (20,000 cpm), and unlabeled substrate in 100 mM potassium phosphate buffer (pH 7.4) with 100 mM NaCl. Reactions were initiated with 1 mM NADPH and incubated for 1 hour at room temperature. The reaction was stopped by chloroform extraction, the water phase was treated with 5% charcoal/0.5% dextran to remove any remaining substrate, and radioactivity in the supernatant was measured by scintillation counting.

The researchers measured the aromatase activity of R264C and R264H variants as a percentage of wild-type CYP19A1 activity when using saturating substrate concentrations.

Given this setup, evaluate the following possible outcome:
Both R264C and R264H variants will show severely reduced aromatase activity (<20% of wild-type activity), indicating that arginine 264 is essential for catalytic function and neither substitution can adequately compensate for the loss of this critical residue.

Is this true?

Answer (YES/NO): NO